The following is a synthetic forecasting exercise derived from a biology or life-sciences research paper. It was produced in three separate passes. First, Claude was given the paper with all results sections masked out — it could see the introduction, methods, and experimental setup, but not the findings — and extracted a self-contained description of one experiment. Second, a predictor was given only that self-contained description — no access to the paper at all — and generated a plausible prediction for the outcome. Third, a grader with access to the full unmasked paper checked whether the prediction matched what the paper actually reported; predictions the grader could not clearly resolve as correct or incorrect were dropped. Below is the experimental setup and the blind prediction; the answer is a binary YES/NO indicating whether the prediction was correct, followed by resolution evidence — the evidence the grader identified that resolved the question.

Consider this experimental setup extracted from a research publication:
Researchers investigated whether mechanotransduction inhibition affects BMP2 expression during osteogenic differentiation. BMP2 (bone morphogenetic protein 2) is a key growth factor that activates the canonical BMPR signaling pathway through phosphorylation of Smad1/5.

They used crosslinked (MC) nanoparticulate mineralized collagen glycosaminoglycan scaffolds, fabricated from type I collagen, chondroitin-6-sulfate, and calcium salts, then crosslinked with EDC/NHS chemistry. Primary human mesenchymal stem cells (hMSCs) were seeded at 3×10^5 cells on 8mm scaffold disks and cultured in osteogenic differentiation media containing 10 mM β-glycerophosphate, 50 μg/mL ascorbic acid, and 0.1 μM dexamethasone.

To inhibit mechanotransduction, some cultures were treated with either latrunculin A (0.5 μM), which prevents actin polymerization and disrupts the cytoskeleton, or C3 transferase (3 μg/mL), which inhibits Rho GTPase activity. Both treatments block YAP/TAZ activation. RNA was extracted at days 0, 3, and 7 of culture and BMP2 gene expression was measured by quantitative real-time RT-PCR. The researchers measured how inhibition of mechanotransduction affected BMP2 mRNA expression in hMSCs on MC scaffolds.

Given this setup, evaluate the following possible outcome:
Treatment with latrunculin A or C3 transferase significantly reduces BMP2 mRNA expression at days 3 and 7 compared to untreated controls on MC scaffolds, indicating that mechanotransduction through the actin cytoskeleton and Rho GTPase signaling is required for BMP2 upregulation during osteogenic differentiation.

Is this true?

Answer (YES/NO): NO